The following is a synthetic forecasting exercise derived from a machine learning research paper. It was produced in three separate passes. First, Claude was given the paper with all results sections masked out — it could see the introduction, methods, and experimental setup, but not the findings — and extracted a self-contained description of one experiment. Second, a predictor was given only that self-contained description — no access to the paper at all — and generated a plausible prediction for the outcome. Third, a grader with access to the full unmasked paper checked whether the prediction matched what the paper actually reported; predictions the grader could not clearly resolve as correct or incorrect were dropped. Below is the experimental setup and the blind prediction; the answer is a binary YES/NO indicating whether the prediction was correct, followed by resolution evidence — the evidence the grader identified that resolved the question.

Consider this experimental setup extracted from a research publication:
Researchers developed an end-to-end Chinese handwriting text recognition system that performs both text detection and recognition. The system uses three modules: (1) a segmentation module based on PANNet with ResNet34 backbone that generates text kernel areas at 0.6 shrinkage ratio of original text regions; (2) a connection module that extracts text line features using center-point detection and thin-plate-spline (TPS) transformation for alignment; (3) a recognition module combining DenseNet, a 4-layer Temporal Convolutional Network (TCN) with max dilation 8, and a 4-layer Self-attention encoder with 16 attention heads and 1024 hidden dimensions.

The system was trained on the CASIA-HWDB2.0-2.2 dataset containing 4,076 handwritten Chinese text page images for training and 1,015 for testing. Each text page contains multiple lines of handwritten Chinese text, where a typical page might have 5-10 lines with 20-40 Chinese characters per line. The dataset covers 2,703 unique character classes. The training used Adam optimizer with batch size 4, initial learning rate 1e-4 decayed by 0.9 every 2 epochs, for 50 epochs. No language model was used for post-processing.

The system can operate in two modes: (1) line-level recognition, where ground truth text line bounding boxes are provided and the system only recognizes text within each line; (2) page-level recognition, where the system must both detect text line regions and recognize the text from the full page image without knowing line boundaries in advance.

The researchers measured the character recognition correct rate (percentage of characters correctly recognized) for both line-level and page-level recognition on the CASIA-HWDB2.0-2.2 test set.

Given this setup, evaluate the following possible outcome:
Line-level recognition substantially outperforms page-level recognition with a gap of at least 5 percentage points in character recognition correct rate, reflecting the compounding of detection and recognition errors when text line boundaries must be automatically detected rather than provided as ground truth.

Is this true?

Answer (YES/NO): NO